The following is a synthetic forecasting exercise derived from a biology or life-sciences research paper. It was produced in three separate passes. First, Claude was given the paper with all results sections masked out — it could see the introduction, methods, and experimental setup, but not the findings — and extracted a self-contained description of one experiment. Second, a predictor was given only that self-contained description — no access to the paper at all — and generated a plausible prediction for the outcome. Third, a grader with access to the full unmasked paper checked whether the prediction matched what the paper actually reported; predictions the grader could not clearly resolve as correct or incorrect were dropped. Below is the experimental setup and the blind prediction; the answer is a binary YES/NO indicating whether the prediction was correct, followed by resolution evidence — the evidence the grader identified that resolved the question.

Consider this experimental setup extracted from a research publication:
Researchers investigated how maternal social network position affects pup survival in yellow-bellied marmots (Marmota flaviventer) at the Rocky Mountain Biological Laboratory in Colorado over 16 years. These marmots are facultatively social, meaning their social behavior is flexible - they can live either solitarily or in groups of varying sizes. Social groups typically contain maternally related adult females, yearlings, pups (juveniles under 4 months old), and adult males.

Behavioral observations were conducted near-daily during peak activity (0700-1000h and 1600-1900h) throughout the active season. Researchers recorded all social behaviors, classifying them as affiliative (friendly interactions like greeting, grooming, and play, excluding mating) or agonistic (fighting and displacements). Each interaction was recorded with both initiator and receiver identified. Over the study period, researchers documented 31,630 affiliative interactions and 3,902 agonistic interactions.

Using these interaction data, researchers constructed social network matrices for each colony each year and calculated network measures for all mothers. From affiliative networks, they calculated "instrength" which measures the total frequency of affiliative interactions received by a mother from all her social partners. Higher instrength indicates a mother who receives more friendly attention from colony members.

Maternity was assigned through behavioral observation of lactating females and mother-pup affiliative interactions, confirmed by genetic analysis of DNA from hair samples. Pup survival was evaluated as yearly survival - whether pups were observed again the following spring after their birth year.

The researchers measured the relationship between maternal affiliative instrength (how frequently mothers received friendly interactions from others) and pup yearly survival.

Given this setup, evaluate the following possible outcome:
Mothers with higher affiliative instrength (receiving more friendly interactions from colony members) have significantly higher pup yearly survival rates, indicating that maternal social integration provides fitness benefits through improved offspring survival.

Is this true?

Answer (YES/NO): NO